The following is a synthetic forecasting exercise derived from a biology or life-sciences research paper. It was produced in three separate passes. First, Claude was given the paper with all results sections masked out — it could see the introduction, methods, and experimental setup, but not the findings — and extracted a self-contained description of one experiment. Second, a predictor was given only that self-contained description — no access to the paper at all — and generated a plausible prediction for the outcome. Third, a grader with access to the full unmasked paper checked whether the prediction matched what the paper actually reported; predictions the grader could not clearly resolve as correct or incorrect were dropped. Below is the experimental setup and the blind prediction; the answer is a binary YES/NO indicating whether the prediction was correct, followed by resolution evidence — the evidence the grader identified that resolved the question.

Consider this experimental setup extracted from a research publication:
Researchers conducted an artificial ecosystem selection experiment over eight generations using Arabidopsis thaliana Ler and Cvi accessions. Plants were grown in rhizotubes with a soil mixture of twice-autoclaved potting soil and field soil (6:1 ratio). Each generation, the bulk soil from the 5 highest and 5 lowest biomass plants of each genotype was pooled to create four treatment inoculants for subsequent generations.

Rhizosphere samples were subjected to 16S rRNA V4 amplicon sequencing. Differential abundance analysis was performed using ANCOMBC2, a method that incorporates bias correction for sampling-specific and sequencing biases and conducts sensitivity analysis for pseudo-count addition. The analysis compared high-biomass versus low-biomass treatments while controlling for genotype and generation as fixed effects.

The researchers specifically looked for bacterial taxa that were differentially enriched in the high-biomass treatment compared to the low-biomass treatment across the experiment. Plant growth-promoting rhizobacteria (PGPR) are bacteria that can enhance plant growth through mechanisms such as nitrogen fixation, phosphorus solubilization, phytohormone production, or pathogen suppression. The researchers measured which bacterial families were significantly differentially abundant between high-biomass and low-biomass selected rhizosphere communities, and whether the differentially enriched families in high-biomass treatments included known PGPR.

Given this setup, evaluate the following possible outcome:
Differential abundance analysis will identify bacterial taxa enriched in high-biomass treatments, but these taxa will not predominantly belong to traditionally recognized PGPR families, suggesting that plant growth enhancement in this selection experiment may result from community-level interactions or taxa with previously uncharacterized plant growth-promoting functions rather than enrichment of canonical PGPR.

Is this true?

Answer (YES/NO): NO